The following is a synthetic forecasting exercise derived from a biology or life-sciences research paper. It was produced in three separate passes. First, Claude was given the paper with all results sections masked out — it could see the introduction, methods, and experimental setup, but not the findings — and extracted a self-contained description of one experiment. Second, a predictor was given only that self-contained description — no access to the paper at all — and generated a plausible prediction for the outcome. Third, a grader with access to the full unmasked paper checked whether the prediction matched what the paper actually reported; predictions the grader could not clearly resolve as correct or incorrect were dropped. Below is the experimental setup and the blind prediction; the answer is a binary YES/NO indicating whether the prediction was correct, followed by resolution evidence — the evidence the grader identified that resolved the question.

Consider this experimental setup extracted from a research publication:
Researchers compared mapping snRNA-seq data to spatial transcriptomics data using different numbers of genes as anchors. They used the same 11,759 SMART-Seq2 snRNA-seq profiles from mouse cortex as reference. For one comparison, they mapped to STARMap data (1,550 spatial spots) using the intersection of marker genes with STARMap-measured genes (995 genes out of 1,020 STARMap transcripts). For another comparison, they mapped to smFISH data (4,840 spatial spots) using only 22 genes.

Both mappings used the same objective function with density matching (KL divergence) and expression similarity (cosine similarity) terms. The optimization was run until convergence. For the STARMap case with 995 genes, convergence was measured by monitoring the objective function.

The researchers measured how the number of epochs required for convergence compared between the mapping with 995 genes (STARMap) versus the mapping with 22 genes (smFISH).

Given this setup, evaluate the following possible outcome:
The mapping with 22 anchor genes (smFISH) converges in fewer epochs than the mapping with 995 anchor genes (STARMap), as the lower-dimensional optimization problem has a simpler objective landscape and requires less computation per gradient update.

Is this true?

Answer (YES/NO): NO